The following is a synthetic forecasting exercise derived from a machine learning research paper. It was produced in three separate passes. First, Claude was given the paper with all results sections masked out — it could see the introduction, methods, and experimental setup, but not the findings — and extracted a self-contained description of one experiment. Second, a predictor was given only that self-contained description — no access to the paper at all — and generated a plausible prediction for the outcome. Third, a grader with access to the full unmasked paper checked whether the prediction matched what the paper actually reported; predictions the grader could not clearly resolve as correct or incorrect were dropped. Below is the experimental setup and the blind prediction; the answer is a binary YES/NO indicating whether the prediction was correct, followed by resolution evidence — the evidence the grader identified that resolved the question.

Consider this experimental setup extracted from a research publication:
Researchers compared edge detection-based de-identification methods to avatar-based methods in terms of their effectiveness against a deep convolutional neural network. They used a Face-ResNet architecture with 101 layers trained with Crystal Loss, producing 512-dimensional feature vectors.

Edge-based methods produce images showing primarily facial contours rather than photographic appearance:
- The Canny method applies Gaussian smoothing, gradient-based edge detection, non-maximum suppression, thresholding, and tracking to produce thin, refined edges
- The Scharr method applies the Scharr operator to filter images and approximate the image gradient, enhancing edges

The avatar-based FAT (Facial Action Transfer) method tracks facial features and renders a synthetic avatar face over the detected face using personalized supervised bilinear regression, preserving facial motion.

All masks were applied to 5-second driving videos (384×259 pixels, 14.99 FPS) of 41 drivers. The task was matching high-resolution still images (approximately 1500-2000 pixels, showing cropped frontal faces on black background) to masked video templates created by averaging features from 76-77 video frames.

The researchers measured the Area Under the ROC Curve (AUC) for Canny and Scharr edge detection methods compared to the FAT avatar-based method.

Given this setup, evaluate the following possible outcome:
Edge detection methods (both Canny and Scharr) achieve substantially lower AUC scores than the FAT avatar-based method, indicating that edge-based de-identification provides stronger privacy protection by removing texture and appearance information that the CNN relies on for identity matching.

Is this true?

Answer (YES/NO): YES